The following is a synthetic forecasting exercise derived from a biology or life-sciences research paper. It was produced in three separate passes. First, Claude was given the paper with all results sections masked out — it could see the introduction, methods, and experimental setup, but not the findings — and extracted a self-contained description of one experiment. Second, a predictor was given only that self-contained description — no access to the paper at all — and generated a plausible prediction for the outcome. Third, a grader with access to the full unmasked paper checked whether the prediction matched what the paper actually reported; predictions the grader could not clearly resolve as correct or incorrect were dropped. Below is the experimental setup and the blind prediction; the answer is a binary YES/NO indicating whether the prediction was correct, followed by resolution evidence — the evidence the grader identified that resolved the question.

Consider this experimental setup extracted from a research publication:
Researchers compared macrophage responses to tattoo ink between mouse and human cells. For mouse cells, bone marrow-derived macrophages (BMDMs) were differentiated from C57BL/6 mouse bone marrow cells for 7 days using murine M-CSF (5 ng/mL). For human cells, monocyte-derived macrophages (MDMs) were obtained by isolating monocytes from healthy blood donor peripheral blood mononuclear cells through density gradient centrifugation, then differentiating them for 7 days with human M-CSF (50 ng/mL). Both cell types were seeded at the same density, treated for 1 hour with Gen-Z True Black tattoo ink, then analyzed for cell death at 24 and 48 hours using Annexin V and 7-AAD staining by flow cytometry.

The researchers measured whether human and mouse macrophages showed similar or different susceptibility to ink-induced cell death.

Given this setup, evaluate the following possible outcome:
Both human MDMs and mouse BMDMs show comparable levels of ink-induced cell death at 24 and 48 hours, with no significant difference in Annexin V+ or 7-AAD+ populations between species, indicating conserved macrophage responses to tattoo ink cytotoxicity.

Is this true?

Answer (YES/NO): NO